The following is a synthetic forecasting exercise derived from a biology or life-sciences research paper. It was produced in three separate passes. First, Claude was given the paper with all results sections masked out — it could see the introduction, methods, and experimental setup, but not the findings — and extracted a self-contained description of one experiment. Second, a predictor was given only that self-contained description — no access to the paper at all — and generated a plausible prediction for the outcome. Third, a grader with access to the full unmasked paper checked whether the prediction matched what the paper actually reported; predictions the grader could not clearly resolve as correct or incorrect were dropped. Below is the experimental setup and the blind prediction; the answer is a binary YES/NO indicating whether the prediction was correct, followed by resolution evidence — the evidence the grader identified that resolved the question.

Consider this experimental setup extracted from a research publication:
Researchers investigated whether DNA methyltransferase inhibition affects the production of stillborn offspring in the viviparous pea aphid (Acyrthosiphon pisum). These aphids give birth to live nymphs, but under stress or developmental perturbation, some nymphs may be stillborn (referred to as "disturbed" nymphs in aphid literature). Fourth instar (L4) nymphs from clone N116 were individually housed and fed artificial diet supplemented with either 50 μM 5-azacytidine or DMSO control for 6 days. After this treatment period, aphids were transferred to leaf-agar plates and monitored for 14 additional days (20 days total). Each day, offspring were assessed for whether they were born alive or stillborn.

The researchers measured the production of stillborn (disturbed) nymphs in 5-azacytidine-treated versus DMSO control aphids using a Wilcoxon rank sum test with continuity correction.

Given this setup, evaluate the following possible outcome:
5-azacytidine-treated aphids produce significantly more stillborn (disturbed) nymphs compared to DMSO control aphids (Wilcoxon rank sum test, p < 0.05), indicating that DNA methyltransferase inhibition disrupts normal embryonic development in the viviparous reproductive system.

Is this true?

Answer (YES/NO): YES